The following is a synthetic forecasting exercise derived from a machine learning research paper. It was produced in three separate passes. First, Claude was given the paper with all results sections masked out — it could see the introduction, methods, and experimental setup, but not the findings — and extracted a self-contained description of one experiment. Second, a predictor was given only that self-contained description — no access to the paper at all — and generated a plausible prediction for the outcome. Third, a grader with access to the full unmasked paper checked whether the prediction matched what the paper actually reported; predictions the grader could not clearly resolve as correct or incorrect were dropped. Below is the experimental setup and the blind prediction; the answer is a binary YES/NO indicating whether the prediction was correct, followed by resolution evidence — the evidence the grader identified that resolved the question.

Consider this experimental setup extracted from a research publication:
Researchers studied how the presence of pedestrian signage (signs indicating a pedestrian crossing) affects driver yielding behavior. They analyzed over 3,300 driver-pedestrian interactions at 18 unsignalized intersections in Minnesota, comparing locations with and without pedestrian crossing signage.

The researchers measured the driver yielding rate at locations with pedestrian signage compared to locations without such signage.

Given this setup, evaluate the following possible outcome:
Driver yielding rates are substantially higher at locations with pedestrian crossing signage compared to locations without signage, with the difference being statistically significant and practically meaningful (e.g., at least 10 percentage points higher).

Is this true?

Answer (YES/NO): NO